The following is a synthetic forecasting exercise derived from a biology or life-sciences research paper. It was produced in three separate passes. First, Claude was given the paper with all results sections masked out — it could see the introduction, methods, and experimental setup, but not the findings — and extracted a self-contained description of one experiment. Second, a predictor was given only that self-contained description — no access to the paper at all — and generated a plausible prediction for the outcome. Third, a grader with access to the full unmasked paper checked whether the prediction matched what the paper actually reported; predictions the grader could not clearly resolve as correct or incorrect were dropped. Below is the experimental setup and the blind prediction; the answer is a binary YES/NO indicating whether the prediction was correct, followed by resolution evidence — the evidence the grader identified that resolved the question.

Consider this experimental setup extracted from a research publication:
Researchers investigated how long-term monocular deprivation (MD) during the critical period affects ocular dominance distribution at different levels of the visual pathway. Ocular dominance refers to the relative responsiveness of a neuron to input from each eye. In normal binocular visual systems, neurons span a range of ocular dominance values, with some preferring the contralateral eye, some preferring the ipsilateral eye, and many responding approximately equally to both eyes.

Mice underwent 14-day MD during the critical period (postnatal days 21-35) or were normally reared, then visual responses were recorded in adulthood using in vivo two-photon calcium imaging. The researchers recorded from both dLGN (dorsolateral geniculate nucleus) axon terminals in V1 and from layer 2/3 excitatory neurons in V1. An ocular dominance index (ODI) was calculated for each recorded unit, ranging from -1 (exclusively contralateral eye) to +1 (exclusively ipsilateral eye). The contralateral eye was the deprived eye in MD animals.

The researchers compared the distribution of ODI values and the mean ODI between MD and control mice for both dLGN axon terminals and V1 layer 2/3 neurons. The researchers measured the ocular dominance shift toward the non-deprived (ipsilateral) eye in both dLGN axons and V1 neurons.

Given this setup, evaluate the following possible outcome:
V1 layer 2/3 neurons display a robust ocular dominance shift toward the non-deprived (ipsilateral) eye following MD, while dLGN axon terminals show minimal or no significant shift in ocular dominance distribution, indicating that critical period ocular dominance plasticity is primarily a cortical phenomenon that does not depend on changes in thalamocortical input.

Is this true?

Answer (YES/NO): NO